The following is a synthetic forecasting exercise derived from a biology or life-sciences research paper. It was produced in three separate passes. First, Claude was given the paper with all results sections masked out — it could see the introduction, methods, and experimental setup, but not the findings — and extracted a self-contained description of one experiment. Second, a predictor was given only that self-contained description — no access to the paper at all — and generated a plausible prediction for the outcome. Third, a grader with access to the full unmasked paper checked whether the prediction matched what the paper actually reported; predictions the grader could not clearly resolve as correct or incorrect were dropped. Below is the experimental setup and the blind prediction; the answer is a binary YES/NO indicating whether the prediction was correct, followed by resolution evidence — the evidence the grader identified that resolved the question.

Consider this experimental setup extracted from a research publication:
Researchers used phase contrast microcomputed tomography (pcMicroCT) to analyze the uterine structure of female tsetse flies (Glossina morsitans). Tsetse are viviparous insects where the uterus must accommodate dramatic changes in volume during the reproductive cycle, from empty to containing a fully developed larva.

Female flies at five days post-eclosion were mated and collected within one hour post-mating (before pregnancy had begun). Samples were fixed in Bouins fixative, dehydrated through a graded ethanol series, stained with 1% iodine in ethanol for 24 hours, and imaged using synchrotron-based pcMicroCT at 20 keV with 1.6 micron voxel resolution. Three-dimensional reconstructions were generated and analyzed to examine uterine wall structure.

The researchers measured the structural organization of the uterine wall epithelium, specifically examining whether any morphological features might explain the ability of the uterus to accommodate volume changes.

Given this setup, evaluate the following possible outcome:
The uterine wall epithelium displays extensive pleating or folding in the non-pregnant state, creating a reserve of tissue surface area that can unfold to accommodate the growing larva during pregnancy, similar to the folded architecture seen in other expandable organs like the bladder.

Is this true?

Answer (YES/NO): YES